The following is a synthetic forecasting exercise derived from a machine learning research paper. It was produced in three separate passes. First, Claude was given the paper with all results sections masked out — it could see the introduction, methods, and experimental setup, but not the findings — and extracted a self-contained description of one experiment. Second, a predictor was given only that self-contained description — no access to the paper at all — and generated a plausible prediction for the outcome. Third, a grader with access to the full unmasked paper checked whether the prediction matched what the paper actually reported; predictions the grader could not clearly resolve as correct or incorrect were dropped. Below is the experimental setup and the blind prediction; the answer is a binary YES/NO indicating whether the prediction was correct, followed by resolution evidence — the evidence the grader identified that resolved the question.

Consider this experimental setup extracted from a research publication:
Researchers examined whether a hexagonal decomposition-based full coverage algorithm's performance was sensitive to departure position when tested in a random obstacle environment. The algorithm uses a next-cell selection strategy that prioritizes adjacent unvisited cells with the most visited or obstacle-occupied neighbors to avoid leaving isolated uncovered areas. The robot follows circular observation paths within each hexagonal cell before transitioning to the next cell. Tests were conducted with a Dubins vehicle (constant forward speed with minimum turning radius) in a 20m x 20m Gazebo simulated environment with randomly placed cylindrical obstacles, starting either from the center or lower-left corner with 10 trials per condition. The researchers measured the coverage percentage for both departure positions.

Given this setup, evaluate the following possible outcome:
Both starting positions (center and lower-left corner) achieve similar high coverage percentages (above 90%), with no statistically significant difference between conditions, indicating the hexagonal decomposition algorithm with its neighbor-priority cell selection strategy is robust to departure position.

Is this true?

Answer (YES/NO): NO